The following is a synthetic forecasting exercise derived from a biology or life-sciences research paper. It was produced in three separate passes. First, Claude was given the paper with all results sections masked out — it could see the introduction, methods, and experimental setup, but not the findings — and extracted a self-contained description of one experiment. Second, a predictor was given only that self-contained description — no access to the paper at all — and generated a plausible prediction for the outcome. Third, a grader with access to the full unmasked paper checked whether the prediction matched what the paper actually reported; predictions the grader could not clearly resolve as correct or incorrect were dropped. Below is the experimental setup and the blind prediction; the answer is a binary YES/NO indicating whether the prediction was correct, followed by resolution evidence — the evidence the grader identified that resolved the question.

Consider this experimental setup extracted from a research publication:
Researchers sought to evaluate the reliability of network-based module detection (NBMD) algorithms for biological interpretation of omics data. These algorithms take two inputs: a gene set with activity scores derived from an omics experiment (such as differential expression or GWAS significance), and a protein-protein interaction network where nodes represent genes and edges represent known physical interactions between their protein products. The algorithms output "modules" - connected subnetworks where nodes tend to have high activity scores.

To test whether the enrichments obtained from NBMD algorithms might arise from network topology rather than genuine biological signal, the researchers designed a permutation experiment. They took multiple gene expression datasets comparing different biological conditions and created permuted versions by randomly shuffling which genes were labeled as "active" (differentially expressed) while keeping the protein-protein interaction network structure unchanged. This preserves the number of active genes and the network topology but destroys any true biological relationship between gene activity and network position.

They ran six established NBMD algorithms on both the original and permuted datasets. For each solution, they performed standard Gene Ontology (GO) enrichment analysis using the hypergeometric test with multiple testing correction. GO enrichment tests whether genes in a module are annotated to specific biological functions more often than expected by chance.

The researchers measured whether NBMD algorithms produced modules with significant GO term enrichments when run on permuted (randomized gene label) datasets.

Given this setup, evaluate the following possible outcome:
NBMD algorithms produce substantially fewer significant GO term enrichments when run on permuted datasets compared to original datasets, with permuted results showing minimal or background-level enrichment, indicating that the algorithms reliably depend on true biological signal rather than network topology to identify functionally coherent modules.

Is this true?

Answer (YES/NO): NO